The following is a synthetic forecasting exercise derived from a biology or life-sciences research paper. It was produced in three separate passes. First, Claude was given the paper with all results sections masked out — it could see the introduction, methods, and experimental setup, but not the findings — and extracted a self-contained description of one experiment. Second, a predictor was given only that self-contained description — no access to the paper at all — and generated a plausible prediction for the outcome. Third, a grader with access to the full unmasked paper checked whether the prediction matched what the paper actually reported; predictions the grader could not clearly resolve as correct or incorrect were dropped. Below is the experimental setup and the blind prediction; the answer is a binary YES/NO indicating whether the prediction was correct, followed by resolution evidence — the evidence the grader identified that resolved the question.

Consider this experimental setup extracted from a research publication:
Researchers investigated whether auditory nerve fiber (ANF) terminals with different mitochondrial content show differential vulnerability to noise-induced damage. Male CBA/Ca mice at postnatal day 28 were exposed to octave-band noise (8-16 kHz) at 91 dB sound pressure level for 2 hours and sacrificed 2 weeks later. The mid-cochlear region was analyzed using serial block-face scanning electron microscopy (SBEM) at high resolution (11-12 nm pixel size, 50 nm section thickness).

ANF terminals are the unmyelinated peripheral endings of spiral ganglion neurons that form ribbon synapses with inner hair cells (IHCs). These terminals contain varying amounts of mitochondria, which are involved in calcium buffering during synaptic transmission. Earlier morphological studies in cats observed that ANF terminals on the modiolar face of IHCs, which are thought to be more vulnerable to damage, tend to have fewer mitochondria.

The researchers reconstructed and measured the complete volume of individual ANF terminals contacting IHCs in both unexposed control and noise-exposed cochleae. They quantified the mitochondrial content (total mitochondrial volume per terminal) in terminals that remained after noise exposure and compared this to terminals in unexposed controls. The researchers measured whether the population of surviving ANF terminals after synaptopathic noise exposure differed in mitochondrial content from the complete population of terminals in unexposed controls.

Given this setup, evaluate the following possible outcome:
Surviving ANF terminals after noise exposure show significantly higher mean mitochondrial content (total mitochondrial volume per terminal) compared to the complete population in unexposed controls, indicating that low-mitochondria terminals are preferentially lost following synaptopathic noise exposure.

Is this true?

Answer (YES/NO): NO